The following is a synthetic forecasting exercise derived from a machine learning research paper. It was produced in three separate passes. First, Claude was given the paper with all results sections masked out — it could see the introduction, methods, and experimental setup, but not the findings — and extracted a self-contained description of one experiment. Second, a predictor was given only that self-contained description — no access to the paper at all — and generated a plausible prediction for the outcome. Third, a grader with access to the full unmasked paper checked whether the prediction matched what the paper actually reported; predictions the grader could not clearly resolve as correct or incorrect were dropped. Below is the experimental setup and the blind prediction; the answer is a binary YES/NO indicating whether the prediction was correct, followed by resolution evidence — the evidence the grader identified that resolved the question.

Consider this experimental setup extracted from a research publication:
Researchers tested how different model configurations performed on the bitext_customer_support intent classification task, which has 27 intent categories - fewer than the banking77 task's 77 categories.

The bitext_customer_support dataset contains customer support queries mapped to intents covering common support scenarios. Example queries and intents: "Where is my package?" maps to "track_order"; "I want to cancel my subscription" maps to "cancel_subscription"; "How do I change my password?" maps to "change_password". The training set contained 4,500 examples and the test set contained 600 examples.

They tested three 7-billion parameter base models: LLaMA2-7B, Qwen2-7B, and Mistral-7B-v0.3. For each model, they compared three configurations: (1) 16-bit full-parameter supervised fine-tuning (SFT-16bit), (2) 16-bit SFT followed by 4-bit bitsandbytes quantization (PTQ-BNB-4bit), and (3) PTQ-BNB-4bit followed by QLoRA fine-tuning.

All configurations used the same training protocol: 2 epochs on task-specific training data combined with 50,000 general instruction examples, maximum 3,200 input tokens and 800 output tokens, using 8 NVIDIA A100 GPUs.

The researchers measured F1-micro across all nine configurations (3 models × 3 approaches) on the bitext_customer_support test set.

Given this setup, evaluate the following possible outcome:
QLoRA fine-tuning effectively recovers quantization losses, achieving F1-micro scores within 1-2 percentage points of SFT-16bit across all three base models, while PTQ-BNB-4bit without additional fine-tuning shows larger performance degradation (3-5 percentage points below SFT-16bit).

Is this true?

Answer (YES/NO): NO